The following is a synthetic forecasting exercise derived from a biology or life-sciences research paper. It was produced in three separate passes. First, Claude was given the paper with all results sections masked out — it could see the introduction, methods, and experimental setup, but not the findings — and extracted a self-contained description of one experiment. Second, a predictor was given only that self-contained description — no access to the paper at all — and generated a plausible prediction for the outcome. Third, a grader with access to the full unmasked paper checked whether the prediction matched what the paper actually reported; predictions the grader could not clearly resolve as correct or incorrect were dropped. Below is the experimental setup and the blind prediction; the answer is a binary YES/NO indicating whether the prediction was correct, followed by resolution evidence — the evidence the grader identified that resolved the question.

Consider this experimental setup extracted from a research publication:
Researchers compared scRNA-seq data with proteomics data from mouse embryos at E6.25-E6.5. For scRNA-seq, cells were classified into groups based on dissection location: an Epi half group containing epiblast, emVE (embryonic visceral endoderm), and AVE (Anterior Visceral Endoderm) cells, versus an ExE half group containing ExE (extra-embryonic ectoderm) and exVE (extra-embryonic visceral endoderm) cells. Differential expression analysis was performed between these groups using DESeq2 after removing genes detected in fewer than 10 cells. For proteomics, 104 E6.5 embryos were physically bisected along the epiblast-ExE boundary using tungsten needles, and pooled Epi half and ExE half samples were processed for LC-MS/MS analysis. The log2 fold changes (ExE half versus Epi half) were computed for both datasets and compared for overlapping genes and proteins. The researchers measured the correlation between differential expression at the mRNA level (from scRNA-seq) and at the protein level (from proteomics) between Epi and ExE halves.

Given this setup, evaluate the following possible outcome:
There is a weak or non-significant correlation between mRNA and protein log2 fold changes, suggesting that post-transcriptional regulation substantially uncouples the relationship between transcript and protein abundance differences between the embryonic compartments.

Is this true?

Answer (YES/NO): NO